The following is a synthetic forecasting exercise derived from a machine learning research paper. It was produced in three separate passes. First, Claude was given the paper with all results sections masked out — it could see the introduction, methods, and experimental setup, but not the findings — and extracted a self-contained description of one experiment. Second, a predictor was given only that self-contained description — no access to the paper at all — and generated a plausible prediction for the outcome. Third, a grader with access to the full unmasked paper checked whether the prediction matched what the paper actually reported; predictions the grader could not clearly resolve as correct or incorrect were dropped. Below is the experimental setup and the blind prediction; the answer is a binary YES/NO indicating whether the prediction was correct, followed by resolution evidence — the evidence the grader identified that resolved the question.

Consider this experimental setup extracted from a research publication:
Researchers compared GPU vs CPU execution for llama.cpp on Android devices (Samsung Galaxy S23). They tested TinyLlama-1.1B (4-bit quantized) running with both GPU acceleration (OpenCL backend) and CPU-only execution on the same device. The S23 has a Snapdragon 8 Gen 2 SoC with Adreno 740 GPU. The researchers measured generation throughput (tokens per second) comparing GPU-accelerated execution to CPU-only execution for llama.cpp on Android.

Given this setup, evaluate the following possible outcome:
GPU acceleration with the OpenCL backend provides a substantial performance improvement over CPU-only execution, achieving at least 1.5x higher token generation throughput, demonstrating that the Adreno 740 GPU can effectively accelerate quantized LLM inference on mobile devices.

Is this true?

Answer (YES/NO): NO